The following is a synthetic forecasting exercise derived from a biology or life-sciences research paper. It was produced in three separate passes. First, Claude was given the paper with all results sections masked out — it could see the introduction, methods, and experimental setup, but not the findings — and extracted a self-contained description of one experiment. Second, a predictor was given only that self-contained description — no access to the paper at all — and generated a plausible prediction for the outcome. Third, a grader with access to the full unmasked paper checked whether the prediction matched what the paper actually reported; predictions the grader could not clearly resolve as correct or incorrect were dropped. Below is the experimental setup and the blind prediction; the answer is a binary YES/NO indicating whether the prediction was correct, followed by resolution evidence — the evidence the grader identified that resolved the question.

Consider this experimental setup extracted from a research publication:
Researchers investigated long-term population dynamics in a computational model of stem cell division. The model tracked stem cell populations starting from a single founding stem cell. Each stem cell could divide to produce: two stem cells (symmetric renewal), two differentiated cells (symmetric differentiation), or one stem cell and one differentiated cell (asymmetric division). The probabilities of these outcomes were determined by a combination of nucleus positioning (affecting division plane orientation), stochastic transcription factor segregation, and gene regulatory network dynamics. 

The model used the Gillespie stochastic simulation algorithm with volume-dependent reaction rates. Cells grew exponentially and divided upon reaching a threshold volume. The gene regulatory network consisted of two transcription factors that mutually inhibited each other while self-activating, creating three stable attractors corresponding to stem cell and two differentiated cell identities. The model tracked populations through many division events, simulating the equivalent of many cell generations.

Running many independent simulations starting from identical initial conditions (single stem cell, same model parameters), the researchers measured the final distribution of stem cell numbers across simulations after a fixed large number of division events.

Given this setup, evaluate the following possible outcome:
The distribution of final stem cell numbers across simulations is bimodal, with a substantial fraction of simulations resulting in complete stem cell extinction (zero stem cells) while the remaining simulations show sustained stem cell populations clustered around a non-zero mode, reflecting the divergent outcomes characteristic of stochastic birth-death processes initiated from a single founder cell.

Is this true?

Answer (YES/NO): YES